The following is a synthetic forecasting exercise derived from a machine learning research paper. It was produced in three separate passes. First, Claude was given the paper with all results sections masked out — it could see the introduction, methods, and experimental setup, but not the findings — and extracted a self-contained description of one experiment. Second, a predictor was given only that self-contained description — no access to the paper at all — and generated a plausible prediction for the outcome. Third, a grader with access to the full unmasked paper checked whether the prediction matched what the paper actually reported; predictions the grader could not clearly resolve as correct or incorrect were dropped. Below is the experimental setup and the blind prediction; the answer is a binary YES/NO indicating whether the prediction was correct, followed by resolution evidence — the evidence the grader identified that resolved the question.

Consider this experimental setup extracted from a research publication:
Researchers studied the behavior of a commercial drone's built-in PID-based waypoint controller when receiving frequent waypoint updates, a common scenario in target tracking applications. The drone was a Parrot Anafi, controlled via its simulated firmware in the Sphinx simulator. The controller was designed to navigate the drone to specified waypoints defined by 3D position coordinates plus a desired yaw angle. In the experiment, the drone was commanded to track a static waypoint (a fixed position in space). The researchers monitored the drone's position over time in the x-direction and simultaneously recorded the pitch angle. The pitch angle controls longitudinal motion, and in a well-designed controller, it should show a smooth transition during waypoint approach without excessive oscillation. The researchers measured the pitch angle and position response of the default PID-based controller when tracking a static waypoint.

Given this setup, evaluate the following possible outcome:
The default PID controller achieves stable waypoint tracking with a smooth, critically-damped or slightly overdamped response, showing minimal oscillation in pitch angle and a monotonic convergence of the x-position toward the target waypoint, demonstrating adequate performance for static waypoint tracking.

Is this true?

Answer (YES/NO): NO